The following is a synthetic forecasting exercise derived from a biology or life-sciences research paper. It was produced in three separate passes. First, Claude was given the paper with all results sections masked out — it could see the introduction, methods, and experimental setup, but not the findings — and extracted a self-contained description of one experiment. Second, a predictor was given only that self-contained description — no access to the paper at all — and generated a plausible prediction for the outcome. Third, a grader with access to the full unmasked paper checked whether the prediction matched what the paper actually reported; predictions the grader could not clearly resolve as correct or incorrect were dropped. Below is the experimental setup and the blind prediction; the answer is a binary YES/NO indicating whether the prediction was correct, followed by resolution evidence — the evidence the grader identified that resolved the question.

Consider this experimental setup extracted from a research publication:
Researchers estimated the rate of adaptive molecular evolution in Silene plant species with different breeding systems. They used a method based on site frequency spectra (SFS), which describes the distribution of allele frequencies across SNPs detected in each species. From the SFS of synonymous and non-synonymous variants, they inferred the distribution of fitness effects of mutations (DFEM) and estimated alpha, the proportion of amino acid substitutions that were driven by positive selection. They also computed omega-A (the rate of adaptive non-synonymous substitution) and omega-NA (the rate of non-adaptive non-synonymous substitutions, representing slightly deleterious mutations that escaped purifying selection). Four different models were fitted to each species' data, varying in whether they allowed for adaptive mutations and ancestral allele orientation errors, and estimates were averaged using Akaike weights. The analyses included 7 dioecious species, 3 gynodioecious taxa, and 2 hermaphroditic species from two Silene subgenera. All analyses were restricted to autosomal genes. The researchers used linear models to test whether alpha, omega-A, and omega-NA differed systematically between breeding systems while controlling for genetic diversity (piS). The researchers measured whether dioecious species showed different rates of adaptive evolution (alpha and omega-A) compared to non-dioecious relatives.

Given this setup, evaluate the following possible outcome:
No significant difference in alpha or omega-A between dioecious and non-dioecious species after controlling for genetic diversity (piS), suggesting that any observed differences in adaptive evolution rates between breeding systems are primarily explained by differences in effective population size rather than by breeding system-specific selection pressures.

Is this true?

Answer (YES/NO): NO